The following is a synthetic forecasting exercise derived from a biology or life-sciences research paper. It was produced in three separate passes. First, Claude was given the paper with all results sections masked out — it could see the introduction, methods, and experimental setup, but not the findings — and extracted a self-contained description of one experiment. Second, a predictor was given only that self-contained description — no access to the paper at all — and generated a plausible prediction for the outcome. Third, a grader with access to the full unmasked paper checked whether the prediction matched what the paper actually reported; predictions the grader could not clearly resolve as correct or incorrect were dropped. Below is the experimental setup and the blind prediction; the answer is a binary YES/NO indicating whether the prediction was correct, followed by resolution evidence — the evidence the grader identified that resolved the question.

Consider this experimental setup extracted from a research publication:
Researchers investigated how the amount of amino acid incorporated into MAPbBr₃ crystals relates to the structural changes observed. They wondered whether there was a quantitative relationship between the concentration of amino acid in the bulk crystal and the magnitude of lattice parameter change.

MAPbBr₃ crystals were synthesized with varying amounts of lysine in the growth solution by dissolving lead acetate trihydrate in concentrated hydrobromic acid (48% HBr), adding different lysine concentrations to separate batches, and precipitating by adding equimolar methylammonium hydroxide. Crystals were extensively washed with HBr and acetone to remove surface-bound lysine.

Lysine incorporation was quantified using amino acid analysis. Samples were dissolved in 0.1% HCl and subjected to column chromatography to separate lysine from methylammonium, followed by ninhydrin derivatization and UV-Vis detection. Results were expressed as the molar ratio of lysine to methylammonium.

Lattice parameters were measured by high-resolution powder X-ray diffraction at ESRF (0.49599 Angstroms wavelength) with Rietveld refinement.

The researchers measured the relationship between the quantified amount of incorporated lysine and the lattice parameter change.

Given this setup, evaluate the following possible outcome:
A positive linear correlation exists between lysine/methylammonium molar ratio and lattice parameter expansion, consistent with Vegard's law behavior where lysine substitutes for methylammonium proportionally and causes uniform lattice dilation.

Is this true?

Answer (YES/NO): NO